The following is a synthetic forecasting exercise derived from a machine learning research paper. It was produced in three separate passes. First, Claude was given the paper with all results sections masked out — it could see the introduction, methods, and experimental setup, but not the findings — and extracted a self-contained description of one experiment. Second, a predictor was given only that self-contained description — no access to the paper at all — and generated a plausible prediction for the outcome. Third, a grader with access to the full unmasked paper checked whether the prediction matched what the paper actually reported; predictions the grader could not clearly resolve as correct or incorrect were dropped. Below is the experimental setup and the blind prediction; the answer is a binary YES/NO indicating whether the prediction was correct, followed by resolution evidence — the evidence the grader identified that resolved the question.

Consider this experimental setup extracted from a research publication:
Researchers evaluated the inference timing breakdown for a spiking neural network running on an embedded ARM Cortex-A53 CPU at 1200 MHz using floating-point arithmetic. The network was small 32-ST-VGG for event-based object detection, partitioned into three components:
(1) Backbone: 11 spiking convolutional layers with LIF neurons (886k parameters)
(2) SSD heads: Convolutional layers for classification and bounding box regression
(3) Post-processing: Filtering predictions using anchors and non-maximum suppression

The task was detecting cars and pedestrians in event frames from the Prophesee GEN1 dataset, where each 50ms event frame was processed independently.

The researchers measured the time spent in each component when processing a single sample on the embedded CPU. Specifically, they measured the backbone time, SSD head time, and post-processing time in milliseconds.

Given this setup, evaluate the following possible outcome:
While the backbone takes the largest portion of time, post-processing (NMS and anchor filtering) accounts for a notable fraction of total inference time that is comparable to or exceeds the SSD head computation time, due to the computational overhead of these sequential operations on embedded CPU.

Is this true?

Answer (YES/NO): NO